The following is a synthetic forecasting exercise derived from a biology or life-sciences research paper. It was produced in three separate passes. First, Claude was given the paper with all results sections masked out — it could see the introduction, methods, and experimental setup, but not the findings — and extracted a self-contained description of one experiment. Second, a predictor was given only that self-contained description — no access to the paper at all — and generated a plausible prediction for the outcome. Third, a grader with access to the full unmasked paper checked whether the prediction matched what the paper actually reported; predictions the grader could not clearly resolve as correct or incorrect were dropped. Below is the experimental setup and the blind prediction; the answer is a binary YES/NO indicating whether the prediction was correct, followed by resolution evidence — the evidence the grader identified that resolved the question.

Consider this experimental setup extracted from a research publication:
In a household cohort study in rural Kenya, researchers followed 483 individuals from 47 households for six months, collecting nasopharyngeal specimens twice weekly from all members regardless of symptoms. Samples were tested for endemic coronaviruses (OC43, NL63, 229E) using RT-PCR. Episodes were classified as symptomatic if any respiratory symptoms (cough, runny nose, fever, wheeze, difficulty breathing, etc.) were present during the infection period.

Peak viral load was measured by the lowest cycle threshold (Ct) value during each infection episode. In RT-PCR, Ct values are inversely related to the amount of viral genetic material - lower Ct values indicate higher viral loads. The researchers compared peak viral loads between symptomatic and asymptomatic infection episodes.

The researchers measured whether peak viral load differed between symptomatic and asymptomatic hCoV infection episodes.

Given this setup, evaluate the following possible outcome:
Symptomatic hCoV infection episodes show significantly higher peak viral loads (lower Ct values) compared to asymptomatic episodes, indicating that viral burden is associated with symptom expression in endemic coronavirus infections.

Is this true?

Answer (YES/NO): YES